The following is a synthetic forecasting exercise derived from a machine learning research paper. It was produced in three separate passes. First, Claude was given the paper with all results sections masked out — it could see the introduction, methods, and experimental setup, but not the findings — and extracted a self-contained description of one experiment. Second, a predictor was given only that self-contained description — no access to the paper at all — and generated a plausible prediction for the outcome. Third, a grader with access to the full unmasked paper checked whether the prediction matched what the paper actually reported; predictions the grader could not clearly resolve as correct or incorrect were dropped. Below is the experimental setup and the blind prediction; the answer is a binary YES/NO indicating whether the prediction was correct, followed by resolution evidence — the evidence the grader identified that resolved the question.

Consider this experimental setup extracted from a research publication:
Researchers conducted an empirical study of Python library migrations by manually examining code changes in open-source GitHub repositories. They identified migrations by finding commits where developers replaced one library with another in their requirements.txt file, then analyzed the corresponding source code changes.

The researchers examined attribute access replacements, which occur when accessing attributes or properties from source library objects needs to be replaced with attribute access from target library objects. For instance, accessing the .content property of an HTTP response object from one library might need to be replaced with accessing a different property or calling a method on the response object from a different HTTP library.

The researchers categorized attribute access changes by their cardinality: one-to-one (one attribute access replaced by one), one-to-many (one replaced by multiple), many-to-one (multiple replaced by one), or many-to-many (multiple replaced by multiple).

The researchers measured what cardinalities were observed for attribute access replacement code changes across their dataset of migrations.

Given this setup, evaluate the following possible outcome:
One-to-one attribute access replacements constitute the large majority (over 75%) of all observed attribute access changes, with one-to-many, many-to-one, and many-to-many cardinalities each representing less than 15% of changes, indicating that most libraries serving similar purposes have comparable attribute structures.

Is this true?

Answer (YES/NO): NO